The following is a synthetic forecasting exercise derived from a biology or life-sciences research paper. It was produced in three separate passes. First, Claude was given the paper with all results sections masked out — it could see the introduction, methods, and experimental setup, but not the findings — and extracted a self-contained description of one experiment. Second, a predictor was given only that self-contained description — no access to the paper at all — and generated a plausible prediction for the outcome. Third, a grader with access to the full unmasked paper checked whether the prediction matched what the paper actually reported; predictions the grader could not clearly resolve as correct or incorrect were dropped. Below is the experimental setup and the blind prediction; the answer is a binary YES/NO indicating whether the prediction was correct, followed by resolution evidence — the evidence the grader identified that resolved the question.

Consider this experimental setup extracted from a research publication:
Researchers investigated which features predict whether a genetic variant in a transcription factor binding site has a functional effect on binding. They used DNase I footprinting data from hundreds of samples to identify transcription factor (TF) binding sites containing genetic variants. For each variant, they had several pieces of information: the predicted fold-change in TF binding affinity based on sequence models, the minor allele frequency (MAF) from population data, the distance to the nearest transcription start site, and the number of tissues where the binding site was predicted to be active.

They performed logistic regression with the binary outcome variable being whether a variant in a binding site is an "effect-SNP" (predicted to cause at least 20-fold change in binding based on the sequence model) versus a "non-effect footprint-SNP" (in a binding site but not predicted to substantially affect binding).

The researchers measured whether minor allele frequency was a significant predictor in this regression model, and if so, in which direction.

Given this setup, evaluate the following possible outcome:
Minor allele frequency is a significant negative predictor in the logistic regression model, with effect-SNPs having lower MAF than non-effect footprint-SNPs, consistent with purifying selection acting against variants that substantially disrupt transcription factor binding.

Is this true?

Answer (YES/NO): YES